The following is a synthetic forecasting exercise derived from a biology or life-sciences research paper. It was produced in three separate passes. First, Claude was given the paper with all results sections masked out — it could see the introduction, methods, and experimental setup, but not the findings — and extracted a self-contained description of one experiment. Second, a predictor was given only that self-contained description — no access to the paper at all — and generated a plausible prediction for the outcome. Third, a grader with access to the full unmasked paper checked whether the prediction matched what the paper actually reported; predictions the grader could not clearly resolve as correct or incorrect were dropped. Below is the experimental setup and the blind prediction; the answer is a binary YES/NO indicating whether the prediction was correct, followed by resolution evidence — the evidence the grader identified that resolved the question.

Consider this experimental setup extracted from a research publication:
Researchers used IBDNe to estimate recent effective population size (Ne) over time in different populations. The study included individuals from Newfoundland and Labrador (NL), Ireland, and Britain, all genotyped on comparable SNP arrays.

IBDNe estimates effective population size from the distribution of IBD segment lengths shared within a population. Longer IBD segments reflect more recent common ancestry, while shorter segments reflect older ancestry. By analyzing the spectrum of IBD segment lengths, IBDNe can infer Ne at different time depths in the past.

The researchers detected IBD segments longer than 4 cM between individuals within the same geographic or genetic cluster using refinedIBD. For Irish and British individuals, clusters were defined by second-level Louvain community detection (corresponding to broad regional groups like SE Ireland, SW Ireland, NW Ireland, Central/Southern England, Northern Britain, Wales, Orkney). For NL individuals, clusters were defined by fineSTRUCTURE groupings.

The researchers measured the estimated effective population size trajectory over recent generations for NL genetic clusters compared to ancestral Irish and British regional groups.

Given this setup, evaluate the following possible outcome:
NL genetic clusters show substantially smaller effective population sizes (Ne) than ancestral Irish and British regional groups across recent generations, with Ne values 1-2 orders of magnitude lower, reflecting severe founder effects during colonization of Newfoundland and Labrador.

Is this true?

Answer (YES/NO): NO